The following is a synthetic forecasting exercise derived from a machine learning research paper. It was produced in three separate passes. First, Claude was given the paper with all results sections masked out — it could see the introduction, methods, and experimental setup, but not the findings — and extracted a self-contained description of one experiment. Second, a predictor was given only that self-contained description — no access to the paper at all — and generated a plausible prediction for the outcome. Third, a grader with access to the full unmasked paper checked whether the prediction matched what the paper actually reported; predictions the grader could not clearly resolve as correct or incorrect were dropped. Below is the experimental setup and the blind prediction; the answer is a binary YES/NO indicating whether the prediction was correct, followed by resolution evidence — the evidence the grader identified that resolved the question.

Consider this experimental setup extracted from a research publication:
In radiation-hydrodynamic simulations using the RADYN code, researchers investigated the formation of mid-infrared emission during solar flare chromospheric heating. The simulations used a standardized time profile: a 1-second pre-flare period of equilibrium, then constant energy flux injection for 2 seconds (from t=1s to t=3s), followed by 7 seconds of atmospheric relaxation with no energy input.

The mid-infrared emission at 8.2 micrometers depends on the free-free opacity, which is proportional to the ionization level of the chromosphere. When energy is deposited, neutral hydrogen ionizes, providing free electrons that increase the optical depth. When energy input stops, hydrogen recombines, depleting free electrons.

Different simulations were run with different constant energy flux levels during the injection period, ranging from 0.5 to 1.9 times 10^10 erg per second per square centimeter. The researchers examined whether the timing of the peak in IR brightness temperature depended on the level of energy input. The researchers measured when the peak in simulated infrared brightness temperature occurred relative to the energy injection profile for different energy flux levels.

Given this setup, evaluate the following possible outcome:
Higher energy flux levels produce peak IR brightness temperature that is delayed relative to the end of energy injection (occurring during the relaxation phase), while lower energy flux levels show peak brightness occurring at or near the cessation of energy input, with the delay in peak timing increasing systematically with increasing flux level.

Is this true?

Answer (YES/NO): NO